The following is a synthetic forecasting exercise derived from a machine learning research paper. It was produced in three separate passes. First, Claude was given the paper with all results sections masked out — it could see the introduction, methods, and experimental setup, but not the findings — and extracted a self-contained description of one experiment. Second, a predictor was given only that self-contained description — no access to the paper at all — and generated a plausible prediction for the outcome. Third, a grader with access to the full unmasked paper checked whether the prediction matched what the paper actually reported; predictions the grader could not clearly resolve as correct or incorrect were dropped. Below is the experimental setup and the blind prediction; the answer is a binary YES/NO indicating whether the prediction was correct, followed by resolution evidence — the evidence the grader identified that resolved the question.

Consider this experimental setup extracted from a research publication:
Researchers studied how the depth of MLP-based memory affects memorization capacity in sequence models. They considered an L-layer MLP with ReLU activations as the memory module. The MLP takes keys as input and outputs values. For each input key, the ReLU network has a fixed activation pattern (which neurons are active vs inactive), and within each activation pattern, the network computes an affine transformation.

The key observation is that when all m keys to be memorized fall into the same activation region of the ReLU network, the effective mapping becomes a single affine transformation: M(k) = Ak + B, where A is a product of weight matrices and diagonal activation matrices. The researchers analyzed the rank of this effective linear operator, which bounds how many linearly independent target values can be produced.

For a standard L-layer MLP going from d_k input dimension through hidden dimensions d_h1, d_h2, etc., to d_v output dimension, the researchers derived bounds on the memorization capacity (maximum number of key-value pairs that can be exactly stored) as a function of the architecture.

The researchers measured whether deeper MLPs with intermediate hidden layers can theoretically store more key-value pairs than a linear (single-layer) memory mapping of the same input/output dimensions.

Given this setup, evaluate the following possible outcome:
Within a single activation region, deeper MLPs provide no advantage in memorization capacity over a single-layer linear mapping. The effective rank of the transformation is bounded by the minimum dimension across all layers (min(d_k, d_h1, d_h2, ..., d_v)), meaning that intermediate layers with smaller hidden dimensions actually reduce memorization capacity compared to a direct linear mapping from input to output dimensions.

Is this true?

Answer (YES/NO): NO